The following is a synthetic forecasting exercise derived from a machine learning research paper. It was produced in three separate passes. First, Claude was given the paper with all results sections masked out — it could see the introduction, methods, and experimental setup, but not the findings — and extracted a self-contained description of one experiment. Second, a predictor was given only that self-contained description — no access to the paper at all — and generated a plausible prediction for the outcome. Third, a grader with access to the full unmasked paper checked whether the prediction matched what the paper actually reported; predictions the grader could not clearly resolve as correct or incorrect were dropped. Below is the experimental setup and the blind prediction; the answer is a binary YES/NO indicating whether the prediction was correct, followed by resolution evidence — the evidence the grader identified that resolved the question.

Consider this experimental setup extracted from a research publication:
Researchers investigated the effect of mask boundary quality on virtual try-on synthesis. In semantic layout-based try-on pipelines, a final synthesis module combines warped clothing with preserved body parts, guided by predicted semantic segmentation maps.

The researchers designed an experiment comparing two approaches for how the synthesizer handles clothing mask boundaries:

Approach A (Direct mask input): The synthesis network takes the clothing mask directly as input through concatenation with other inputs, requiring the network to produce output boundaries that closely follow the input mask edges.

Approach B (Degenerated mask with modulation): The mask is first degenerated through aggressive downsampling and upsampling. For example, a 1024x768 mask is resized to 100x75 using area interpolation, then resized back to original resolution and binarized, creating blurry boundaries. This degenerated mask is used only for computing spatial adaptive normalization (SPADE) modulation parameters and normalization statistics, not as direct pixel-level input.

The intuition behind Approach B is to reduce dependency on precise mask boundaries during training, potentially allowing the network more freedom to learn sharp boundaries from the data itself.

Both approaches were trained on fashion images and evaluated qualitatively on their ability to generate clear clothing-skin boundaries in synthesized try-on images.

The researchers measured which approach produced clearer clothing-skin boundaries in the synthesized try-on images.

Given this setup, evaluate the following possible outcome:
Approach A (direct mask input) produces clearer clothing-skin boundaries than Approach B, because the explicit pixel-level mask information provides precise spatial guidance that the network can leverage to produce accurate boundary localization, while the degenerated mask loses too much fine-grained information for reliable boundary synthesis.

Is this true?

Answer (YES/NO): NO